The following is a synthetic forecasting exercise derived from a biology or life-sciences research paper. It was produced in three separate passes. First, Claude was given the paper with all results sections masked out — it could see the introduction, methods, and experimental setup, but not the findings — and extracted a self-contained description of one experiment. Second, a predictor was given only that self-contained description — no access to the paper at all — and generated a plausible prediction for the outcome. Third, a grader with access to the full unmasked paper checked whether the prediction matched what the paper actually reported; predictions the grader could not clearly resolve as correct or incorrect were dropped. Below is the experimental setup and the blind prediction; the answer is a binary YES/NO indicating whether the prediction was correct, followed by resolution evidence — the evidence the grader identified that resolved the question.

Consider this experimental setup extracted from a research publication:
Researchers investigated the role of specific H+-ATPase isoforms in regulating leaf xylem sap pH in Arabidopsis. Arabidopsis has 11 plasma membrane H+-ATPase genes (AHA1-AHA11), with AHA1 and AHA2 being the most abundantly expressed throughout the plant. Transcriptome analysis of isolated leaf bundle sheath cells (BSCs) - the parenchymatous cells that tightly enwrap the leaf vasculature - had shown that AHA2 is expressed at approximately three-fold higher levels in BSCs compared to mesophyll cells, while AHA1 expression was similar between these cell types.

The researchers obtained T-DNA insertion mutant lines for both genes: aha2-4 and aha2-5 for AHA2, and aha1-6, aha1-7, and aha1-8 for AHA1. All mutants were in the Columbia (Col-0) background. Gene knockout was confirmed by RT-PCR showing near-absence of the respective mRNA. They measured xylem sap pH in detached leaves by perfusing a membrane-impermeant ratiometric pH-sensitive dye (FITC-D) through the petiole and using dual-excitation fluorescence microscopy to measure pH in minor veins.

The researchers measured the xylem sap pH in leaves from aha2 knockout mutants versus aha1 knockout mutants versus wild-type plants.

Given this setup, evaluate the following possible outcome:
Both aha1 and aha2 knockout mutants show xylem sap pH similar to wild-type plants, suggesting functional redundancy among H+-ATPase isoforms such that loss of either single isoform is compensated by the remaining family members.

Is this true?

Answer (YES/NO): NO